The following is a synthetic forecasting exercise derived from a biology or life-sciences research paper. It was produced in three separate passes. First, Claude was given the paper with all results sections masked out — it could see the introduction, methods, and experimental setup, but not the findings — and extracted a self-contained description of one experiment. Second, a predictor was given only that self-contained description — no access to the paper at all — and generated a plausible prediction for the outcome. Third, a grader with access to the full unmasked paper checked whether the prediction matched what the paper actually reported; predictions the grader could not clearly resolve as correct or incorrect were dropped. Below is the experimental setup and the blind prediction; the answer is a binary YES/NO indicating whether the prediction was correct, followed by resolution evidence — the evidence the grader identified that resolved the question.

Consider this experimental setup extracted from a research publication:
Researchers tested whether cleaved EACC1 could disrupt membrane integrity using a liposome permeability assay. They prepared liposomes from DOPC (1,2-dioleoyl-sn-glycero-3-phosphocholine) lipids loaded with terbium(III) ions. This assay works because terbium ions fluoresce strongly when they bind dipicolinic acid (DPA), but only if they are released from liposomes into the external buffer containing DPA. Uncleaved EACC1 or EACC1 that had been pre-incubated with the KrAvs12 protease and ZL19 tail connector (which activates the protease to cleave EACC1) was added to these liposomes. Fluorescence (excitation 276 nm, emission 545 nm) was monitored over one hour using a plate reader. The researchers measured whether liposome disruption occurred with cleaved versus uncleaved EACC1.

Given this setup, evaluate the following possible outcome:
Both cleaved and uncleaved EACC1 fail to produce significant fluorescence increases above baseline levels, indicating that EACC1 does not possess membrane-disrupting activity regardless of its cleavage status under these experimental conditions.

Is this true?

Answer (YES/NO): NO